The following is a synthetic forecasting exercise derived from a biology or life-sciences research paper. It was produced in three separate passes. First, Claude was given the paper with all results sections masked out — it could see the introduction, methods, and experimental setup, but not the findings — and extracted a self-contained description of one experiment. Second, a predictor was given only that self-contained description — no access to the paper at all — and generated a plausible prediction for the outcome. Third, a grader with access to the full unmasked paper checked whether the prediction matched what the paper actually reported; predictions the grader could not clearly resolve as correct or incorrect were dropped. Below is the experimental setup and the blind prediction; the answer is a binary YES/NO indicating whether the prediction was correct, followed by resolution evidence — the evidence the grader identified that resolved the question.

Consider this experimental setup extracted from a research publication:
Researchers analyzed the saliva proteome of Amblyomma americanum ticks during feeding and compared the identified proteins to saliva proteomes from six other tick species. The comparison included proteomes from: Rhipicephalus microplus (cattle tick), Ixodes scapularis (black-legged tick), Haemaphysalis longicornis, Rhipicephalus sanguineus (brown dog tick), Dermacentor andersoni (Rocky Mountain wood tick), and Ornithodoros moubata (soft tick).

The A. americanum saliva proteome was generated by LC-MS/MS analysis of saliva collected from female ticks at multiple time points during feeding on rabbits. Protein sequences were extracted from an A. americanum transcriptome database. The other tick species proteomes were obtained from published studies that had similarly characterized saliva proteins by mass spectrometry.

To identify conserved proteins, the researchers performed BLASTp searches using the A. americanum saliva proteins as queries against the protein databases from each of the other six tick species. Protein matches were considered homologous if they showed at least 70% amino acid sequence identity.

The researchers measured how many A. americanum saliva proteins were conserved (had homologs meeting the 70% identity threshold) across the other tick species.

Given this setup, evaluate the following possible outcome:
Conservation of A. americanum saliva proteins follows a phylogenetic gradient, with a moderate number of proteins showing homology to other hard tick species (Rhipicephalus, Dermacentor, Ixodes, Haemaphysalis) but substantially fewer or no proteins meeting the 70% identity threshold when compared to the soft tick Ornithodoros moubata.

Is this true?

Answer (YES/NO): NO